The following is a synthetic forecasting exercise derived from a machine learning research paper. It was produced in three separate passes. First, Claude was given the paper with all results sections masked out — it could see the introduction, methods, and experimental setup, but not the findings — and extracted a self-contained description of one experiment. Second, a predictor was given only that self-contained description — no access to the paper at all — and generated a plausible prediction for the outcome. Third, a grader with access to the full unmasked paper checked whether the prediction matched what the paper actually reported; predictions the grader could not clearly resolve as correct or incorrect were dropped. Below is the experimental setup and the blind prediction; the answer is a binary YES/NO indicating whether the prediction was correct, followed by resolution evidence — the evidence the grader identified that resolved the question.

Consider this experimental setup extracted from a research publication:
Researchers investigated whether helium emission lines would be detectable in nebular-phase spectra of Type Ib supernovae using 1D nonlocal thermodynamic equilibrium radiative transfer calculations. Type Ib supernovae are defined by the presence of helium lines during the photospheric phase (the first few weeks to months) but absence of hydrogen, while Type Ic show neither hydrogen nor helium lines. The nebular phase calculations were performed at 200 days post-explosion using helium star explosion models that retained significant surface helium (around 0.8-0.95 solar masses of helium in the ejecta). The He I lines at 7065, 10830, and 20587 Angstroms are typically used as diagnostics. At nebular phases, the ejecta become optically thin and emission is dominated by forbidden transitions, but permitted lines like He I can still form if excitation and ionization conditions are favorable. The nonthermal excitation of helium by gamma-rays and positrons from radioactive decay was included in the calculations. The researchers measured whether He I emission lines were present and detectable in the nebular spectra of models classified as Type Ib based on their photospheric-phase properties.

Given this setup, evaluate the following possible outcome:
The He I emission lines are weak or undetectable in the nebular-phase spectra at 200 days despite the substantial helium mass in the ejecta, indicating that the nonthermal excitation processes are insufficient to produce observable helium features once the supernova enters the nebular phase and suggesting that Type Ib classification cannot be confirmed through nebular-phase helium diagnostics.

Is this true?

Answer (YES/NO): NO